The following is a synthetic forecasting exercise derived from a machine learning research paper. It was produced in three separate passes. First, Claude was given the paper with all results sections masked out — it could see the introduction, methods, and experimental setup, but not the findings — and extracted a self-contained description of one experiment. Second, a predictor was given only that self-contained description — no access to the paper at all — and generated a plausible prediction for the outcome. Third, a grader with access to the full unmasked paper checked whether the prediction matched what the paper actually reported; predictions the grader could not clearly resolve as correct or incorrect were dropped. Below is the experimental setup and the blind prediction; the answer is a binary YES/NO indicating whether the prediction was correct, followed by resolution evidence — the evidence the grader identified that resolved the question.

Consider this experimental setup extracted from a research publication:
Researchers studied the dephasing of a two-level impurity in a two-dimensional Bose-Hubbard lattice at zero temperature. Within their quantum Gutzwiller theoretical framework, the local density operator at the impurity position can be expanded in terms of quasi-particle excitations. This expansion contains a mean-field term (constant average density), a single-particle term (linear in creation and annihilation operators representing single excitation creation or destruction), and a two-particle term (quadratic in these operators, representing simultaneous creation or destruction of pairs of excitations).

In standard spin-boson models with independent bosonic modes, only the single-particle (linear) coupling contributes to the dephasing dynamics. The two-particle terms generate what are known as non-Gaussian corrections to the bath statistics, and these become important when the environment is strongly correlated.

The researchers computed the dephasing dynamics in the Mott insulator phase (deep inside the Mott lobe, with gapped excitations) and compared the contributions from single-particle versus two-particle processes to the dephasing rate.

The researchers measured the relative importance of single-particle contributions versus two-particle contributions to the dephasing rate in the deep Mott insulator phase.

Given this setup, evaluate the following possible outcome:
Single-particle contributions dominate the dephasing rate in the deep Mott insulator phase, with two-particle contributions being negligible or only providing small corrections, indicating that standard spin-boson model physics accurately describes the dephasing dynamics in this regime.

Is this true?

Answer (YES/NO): NO